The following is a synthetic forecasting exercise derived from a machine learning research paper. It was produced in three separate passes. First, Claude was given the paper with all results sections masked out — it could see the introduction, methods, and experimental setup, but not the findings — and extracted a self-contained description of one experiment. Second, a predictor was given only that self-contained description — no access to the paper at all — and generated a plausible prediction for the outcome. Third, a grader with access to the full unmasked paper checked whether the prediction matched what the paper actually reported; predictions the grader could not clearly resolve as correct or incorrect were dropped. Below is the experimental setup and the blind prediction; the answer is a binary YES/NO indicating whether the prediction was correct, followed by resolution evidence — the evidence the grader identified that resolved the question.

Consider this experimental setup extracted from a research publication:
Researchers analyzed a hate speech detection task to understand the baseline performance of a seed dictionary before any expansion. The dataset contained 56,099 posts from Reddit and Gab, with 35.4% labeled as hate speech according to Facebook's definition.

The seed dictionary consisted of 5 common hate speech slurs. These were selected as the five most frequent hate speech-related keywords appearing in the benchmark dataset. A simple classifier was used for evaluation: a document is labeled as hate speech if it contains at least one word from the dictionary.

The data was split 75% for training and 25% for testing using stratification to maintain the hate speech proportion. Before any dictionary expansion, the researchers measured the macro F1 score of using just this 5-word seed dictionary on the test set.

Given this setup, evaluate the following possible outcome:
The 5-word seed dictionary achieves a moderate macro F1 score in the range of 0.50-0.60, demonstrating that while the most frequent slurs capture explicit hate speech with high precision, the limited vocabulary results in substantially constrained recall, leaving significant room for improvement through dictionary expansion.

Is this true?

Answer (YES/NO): NO